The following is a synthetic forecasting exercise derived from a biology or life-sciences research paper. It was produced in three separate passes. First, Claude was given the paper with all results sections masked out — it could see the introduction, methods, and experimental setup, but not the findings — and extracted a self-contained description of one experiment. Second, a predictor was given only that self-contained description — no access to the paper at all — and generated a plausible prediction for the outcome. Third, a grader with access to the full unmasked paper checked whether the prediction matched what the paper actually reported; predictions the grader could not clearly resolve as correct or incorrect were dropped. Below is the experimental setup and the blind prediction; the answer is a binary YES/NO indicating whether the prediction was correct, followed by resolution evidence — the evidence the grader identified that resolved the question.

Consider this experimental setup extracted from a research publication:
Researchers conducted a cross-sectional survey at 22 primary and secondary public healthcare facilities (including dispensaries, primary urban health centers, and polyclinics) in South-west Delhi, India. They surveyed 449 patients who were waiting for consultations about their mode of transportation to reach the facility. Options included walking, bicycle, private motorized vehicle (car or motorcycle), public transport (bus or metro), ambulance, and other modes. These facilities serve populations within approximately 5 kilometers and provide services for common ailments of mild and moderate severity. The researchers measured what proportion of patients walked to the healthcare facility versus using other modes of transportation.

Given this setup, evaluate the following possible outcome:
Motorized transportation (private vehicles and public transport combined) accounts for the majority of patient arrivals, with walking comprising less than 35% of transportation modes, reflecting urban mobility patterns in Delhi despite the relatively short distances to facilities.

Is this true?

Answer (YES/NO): NO